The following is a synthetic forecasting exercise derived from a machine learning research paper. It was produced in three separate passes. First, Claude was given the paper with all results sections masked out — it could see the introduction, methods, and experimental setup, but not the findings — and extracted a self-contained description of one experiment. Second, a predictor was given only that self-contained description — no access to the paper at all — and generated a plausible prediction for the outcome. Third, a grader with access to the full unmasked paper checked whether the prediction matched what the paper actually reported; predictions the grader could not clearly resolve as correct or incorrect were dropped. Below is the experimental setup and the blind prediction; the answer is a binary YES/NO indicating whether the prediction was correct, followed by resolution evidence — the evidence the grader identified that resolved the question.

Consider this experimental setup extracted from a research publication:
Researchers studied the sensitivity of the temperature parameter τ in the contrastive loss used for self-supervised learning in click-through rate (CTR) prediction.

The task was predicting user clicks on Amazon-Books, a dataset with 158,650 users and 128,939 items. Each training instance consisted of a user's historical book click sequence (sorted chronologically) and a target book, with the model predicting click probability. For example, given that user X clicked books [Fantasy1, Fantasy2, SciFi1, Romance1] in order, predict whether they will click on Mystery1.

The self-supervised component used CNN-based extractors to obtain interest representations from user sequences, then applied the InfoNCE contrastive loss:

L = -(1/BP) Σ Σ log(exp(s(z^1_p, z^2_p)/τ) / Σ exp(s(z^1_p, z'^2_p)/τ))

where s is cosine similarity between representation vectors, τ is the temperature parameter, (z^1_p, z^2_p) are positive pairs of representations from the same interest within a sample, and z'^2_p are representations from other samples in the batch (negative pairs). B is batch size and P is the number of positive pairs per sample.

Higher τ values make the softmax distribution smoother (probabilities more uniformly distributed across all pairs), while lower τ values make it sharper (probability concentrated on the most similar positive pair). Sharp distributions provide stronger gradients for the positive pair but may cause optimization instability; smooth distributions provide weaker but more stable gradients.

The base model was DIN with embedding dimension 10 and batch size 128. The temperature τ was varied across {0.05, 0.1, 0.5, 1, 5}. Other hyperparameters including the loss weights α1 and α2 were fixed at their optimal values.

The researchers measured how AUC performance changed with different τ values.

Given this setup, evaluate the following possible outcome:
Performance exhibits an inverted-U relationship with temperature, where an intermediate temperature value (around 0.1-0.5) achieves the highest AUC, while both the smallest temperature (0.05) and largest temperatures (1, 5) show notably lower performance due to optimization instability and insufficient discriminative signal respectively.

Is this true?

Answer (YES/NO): YES